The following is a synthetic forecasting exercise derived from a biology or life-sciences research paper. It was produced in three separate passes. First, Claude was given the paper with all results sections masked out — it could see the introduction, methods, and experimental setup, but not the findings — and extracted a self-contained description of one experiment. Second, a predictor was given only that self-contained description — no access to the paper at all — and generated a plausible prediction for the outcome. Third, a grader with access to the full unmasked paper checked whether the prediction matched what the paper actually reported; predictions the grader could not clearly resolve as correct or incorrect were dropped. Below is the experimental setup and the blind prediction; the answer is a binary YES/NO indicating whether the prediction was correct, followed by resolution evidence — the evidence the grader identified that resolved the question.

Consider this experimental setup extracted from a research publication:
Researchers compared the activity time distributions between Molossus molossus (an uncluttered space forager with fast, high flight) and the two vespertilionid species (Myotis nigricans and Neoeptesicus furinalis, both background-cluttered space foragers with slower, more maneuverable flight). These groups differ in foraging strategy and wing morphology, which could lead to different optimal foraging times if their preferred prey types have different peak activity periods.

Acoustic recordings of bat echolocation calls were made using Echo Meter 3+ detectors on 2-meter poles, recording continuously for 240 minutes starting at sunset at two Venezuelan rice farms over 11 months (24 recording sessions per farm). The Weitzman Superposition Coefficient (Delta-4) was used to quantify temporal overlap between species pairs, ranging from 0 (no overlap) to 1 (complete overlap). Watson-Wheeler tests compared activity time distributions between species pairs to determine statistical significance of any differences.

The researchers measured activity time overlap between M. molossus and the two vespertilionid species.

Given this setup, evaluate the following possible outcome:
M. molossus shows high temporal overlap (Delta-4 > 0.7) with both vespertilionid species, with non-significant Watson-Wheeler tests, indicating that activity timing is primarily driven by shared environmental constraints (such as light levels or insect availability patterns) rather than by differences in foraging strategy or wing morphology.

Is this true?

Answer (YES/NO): NO